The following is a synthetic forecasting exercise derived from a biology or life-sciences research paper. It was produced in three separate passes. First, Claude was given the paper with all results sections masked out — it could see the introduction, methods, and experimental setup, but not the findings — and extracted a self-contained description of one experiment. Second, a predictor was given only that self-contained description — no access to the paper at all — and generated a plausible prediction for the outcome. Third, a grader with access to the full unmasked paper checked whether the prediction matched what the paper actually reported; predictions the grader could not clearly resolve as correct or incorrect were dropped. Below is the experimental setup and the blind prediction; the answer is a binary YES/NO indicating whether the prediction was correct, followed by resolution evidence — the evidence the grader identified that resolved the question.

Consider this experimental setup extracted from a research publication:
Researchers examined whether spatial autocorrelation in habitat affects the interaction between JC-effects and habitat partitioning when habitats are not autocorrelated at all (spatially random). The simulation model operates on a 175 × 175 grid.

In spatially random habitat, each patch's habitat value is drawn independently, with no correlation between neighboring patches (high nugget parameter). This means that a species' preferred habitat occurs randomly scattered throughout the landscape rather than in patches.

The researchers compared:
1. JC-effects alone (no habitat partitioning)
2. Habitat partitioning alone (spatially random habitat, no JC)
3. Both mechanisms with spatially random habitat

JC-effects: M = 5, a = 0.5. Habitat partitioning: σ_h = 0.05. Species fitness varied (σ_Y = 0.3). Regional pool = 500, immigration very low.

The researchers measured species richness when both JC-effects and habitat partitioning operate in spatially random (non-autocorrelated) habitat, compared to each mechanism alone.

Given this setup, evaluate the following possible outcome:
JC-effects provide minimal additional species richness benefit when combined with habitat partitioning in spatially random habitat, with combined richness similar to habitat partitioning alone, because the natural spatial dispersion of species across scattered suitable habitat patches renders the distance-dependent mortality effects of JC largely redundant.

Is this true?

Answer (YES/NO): NO